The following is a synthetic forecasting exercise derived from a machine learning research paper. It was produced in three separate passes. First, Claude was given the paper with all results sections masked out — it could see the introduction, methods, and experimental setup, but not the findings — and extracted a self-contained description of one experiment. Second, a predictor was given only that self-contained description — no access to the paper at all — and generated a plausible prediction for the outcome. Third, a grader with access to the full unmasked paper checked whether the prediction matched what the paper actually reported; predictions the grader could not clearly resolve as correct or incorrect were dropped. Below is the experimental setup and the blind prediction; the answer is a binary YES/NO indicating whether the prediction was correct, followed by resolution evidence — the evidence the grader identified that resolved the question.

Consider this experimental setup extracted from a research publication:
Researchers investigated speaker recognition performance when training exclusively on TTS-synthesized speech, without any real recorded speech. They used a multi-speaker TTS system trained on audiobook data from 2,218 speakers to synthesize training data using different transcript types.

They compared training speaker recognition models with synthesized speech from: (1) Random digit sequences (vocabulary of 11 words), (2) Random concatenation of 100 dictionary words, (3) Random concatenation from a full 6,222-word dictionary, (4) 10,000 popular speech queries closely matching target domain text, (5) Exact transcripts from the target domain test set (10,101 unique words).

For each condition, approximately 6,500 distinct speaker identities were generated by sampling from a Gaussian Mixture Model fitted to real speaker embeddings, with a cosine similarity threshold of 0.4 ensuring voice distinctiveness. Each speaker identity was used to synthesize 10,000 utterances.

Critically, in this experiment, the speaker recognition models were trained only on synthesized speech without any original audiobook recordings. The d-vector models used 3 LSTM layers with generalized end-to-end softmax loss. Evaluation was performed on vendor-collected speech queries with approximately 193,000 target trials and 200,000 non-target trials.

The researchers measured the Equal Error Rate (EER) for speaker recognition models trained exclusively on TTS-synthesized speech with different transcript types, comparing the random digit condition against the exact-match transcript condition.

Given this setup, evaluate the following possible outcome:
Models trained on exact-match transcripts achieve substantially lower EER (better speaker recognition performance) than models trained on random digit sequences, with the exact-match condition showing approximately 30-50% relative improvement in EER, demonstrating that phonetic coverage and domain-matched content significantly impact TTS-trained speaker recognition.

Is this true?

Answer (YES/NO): YES